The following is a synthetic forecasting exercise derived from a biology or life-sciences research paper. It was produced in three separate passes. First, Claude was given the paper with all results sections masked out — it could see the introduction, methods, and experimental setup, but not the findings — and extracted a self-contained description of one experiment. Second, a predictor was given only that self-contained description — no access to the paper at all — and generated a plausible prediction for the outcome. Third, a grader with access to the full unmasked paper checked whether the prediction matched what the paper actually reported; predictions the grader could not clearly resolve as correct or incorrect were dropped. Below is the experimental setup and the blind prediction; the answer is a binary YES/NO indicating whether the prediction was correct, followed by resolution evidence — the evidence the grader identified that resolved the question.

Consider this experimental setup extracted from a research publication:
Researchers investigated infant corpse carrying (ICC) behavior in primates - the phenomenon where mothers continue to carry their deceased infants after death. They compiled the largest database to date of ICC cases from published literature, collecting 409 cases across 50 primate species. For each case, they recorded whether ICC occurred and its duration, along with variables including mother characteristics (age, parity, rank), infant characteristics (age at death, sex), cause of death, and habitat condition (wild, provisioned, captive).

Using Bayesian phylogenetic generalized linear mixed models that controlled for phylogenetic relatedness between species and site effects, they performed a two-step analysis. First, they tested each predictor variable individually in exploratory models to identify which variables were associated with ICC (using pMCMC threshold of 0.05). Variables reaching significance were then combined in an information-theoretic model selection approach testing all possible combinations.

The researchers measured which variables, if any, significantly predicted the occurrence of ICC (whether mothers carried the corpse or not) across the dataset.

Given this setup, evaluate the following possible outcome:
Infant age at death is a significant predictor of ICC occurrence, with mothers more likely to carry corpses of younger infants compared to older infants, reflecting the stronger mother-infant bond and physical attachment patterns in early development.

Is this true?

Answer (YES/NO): NO